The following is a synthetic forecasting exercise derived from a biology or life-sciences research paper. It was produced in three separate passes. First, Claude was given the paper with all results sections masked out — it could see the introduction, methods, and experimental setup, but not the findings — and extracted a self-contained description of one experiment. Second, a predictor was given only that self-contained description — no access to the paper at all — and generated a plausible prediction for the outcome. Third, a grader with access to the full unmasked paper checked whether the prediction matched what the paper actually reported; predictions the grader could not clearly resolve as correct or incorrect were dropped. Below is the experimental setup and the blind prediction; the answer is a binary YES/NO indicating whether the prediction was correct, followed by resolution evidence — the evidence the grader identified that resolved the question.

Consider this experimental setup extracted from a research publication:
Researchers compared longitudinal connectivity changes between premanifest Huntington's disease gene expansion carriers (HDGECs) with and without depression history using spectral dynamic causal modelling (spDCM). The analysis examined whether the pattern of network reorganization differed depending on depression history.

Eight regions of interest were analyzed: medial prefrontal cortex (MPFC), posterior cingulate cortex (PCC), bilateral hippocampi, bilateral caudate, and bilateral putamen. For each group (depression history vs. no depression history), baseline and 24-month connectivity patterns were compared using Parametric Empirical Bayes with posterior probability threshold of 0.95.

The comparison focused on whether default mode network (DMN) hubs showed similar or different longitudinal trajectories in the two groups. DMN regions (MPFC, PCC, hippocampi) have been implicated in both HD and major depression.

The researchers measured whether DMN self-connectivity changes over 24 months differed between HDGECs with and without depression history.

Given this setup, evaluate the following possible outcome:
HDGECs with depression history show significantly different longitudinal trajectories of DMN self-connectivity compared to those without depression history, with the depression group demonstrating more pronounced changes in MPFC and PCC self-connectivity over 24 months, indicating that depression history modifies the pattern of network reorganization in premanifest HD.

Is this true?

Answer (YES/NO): NO